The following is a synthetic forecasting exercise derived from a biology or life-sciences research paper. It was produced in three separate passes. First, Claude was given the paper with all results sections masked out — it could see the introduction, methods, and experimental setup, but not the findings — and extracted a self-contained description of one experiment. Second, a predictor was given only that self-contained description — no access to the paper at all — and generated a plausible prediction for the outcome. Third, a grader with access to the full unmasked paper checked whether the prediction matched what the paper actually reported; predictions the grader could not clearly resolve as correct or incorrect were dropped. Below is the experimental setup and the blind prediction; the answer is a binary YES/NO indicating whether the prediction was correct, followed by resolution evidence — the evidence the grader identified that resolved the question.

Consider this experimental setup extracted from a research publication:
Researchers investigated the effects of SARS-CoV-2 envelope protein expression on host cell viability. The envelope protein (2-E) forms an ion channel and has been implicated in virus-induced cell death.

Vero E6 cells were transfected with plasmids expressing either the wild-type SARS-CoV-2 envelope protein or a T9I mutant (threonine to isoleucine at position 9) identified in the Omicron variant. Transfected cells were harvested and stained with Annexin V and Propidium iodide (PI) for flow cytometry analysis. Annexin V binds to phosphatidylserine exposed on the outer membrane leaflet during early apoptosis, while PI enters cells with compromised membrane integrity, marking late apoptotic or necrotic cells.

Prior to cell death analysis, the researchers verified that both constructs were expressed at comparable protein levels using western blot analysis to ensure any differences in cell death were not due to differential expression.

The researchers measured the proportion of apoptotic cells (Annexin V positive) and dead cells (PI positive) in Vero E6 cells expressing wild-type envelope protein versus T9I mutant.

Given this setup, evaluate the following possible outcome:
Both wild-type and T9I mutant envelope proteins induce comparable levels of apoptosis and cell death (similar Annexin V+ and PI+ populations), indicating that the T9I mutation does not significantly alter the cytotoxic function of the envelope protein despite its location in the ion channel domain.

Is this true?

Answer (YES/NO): NO